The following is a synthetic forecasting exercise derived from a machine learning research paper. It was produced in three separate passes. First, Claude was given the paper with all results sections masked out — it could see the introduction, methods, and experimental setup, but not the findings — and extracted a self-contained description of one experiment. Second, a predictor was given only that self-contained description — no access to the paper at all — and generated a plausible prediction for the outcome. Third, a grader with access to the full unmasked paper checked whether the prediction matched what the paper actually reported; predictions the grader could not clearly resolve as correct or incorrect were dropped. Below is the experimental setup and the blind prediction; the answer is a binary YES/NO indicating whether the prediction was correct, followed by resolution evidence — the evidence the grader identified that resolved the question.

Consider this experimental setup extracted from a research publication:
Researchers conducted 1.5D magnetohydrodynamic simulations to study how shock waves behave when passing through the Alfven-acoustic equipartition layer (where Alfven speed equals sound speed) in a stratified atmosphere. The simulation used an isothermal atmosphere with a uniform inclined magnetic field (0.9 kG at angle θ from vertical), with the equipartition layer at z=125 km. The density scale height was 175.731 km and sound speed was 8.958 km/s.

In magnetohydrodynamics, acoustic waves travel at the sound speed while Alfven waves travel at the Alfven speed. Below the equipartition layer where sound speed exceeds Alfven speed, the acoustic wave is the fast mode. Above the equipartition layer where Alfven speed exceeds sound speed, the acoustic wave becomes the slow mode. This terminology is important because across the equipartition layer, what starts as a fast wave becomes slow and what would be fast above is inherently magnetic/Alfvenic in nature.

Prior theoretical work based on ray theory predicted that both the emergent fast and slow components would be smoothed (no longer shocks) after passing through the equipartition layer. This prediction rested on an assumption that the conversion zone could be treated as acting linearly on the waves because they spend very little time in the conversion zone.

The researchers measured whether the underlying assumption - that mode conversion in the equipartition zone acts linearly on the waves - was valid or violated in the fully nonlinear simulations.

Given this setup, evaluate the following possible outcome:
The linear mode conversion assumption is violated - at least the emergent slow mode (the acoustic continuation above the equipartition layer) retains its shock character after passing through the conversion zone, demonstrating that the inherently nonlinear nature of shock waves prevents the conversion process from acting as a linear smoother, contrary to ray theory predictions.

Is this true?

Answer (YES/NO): NO